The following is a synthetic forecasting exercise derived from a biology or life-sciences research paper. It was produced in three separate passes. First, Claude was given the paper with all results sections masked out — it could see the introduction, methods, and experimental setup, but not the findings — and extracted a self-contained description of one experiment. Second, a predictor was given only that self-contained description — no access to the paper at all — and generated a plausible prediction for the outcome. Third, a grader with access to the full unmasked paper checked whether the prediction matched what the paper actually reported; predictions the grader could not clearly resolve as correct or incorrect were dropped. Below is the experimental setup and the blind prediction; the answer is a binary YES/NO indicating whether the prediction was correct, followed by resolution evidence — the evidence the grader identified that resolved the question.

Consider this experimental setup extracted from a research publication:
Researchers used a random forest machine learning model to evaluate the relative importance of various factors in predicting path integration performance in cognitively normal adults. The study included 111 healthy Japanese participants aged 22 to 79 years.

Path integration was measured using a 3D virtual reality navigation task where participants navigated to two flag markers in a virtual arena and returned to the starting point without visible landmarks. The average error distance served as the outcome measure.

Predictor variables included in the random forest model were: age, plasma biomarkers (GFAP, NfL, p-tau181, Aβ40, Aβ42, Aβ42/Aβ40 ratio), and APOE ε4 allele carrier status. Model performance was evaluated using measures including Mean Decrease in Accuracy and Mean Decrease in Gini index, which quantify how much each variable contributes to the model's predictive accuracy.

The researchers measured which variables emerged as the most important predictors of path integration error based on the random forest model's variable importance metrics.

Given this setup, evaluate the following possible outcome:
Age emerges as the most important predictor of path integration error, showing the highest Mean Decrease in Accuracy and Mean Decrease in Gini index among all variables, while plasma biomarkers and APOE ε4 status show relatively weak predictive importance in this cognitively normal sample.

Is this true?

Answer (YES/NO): NO